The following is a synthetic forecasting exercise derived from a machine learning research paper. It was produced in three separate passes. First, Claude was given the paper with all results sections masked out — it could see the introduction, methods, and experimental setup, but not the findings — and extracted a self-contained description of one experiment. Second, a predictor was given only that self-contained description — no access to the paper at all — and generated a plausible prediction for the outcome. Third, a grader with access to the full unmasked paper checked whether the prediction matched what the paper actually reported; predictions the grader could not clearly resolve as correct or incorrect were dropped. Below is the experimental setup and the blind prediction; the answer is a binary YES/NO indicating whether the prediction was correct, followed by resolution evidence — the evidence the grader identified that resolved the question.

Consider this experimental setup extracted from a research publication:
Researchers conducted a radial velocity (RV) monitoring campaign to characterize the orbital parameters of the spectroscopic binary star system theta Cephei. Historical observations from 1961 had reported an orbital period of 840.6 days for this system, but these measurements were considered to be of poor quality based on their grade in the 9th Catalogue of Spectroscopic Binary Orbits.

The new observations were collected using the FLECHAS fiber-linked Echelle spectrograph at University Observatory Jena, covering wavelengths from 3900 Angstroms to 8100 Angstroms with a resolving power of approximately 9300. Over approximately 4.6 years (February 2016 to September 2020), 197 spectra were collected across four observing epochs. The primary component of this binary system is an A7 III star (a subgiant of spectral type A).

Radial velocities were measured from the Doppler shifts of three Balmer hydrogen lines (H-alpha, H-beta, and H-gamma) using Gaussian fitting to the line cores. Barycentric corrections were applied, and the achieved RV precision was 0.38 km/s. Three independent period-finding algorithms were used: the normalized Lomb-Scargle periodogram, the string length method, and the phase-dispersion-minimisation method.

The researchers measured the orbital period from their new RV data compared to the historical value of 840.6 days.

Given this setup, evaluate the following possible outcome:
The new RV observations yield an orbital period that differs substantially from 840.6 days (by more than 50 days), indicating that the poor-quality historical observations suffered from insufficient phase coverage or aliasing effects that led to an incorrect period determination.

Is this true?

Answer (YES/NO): YES